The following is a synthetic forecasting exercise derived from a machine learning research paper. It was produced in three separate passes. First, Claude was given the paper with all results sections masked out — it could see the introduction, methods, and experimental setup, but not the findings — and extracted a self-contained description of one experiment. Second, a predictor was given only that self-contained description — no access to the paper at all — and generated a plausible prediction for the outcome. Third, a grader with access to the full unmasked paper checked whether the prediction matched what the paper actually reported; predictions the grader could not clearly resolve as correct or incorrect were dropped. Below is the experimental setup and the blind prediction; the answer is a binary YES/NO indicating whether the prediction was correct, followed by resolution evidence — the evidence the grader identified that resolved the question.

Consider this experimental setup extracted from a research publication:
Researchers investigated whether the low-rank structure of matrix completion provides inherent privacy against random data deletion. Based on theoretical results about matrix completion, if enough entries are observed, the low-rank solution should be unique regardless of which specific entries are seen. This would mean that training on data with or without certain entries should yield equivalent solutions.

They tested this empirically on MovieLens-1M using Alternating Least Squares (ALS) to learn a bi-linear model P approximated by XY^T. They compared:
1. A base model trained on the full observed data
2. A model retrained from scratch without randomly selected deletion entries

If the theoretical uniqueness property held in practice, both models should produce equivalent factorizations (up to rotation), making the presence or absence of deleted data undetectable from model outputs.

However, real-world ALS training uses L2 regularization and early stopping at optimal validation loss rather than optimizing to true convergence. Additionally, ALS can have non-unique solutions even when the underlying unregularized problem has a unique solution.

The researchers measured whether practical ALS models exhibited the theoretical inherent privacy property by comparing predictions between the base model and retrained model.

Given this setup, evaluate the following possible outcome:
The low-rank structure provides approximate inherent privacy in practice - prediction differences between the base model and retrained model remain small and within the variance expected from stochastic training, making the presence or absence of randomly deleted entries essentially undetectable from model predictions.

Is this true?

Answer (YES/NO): NO